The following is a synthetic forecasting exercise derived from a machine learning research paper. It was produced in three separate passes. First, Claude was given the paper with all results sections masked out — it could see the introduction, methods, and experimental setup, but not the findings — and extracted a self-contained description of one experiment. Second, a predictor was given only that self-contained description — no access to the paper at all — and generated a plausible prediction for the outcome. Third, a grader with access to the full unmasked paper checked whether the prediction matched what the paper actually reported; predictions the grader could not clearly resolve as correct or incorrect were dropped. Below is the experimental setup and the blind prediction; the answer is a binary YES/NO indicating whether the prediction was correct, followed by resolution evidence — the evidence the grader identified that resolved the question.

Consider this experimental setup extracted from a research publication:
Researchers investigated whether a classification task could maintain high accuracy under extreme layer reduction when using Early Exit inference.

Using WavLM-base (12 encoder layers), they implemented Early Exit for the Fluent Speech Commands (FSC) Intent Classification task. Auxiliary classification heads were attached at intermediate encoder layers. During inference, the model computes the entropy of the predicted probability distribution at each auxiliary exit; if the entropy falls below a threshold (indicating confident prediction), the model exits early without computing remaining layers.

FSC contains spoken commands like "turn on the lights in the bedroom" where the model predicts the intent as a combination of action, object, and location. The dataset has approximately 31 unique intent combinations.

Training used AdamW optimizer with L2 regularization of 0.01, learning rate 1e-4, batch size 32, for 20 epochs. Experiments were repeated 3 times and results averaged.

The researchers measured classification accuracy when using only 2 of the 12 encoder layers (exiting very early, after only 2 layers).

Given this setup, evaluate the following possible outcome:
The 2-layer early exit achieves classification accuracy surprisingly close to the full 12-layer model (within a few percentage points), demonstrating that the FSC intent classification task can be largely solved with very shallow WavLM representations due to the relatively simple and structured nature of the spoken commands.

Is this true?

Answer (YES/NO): YES